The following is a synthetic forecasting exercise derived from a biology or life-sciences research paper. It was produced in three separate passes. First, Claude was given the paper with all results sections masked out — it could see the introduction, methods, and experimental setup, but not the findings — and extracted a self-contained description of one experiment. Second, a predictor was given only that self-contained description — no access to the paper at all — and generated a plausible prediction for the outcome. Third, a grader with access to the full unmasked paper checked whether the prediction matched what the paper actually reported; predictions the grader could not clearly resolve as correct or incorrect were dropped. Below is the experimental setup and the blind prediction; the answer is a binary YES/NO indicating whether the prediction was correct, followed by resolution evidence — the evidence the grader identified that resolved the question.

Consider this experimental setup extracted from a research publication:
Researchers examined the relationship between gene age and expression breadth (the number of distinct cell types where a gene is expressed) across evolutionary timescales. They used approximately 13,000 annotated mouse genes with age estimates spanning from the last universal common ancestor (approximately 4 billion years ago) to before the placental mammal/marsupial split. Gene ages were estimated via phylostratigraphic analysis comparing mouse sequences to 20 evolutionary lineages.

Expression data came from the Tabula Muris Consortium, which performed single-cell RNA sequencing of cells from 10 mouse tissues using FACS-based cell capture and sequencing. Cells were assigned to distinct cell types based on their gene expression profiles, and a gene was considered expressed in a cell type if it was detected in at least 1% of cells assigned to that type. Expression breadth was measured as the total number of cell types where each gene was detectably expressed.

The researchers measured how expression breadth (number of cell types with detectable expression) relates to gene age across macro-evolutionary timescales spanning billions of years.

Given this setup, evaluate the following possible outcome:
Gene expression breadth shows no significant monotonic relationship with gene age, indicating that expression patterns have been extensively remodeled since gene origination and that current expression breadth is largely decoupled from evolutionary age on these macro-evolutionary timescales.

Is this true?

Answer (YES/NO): NO